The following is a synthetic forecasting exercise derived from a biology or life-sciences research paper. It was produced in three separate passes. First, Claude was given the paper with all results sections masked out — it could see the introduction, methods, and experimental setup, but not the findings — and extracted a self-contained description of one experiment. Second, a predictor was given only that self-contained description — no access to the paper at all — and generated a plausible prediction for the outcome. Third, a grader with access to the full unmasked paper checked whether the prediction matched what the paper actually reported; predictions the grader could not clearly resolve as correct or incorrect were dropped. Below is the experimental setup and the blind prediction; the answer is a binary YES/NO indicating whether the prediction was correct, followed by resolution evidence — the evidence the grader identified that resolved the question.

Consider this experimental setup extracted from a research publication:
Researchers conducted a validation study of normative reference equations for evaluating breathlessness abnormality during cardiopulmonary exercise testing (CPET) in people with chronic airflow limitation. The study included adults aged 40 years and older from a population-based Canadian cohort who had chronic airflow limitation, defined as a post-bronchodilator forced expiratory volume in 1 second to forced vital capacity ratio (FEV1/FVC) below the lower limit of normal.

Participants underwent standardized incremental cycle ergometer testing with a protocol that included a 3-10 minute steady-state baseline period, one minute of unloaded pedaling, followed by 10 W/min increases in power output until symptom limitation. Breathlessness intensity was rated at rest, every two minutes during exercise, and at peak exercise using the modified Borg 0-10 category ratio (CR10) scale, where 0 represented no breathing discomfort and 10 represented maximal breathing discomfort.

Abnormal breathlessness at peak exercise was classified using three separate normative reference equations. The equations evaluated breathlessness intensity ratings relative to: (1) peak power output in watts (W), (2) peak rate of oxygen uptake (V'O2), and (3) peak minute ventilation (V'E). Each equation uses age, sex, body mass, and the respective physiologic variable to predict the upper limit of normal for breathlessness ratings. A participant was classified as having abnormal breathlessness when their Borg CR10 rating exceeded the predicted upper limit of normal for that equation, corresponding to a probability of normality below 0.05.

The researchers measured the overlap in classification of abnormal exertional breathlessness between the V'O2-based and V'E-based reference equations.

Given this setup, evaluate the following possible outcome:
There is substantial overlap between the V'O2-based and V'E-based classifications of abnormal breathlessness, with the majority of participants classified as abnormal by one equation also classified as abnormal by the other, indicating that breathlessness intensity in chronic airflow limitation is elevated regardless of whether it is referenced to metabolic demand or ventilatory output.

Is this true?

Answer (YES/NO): YES